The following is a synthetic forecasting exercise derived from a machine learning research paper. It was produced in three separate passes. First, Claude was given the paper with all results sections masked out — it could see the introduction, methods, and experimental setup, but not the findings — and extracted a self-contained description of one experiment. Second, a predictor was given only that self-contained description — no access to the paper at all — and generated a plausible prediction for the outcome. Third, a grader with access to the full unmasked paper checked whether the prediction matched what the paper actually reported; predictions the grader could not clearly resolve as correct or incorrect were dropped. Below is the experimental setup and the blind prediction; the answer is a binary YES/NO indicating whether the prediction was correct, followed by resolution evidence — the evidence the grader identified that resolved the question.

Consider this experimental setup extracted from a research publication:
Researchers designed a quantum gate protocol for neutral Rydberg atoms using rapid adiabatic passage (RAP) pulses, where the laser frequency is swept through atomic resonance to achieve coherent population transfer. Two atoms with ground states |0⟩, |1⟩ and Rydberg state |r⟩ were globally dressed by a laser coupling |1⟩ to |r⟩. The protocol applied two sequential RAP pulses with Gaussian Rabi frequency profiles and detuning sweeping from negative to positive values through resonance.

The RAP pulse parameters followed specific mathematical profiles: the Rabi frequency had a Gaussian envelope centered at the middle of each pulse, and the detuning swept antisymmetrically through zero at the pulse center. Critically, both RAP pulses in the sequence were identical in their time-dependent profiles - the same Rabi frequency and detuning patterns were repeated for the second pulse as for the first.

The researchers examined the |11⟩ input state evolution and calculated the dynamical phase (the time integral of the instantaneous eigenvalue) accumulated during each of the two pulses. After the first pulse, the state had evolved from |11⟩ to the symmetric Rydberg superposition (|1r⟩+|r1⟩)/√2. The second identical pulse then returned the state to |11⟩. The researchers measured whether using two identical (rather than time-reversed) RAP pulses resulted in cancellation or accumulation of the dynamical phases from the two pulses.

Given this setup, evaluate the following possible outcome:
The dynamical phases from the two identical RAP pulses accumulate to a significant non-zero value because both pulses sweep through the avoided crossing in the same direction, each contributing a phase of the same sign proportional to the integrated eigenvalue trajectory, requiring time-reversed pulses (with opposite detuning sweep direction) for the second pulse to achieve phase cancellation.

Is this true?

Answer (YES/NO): NO